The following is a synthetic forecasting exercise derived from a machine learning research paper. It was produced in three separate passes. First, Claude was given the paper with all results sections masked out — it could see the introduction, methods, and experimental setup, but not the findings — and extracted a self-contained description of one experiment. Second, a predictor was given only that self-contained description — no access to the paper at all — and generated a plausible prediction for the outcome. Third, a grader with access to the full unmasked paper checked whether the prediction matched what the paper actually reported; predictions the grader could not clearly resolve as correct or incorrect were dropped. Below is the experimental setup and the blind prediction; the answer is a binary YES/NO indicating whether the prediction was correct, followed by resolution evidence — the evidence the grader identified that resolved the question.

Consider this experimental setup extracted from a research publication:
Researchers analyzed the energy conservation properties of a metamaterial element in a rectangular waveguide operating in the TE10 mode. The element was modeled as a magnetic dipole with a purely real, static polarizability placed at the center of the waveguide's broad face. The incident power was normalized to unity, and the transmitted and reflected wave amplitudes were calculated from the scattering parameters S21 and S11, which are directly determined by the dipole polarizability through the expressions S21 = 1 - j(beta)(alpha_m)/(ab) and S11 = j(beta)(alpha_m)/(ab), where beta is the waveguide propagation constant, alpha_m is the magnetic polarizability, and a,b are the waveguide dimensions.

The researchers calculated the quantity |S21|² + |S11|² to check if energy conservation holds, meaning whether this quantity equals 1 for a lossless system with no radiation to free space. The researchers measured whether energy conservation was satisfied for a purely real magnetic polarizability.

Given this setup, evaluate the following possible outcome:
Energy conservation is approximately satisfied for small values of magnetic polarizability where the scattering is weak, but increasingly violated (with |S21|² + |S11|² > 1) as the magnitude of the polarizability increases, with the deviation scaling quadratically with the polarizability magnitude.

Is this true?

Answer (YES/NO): YES